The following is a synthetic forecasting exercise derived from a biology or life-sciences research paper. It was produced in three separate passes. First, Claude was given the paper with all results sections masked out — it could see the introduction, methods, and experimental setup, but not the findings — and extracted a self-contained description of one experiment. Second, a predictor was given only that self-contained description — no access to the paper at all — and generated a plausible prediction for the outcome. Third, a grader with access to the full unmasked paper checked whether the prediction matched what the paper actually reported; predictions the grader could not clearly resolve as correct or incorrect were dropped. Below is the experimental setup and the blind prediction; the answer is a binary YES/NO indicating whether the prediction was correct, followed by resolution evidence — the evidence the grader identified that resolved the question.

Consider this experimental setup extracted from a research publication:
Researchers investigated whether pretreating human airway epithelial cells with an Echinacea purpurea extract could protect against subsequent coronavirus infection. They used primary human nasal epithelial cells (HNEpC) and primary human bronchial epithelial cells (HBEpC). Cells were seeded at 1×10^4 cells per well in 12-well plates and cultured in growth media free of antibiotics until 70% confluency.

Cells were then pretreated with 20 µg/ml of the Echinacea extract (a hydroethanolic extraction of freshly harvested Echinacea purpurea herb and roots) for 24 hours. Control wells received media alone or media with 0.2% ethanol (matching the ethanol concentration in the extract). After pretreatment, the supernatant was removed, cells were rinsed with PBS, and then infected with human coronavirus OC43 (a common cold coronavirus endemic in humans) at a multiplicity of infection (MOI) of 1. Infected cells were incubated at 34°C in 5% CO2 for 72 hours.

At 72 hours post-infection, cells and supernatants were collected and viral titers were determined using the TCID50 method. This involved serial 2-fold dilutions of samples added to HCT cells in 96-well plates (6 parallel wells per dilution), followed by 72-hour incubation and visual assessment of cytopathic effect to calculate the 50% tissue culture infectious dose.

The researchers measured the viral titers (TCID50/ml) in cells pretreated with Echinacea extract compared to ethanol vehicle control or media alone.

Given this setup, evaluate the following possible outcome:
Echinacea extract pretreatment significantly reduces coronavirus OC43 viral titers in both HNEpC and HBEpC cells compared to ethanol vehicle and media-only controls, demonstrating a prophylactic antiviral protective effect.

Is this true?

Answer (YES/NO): YES